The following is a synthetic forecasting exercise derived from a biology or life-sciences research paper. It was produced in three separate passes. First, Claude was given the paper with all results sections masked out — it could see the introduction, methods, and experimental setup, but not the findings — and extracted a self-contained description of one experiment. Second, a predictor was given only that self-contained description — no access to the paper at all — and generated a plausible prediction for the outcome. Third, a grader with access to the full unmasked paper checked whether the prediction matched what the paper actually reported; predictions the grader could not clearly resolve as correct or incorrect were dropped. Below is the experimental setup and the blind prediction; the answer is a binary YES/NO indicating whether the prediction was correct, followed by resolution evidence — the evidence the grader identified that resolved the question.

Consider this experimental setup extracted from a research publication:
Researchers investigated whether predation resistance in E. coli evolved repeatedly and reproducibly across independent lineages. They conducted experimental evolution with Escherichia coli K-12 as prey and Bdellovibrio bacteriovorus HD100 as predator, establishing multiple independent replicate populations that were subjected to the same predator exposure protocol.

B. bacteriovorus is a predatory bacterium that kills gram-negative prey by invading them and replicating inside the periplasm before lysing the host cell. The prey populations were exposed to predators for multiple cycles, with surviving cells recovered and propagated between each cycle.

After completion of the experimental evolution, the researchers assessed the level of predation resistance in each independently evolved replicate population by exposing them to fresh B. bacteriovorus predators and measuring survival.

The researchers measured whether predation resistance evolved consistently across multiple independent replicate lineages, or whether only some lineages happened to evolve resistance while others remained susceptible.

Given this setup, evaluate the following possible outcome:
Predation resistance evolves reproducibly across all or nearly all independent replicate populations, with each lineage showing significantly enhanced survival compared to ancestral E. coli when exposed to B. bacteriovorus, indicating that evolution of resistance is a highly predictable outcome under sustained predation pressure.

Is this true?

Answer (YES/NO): YES